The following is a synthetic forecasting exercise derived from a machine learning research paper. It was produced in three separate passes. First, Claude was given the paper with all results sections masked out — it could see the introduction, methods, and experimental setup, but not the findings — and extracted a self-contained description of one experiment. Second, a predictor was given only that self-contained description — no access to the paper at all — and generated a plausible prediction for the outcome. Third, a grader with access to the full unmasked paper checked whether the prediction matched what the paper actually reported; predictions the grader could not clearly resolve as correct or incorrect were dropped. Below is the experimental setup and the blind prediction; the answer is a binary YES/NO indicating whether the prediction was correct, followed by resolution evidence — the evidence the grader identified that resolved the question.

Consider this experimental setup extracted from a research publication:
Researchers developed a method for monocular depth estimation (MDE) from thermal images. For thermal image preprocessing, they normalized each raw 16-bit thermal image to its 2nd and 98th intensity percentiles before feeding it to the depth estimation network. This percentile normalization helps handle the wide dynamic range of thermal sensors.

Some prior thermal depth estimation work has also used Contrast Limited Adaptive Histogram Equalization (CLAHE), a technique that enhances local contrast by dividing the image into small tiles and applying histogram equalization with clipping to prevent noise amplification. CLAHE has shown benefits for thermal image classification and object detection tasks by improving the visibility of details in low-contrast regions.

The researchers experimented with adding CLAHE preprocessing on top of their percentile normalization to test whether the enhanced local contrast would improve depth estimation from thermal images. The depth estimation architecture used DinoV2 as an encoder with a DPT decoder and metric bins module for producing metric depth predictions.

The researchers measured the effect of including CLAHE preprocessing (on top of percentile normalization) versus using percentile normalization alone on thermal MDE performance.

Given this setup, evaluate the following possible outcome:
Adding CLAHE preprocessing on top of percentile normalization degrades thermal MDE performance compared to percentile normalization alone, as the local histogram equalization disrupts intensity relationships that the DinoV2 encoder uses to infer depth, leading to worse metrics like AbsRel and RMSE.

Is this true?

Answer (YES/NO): NO